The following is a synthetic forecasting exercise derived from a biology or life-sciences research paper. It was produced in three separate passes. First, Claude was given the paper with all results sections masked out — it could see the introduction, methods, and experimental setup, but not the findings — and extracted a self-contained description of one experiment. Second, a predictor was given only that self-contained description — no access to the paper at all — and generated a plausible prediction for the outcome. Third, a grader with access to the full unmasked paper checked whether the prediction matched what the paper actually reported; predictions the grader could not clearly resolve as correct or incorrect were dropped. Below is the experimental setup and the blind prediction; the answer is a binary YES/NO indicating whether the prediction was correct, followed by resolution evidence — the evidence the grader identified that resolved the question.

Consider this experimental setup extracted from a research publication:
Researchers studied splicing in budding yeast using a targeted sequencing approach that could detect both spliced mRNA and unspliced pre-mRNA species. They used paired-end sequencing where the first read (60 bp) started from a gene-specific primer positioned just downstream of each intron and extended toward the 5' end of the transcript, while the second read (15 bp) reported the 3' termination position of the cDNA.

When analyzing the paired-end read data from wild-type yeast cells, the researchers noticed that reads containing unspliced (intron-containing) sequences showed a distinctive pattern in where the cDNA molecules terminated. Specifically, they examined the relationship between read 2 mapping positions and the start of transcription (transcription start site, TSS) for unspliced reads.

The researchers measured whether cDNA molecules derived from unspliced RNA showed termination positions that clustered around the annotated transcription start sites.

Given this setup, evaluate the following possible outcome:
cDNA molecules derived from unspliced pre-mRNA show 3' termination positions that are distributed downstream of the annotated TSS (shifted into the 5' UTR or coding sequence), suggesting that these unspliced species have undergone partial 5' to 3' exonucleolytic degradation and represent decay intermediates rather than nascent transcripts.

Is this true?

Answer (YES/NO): NO